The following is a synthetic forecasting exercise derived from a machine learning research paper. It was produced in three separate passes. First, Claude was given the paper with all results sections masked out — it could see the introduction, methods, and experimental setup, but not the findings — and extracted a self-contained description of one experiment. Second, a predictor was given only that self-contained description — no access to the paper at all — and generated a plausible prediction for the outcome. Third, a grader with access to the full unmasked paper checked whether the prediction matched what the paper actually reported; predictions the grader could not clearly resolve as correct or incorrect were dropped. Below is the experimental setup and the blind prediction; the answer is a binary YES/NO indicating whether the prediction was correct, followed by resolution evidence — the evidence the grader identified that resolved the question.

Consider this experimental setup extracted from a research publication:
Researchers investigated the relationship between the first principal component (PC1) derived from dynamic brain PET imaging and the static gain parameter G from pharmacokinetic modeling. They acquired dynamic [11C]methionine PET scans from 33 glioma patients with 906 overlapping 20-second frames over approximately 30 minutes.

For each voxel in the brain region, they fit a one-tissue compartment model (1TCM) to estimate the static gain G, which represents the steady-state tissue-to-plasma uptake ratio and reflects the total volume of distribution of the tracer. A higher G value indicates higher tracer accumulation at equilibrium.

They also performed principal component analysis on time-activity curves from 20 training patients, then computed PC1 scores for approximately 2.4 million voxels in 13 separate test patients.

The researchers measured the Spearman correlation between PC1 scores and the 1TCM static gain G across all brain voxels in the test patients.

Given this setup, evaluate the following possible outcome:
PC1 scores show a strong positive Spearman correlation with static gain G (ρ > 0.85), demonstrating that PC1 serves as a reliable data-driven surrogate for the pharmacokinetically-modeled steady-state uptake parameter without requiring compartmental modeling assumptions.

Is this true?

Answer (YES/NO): YES